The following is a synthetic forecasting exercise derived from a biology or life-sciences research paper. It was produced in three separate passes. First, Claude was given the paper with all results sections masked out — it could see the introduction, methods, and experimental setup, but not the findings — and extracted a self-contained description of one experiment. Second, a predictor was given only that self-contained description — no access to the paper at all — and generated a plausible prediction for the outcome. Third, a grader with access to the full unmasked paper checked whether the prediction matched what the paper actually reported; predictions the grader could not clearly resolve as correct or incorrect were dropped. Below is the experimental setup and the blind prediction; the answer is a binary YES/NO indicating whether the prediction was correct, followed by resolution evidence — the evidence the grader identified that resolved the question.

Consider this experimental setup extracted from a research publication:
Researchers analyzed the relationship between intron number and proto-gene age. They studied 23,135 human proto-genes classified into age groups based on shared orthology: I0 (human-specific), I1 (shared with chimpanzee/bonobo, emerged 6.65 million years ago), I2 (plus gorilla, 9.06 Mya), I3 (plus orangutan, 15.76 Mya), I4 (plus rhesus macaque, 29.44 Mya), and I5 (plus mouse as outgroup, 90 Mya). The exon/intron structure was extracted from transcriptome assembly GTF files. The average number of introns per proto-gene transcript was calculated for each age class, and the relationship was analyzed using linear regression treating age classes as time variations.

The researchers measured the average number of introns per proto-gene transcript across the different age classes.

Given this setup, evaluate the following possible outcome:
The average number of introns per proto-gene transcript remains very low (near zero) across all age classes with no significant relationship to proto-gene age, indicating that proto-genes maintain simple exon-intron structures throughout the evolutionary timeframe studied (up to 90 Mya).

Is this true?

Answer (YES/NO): NO